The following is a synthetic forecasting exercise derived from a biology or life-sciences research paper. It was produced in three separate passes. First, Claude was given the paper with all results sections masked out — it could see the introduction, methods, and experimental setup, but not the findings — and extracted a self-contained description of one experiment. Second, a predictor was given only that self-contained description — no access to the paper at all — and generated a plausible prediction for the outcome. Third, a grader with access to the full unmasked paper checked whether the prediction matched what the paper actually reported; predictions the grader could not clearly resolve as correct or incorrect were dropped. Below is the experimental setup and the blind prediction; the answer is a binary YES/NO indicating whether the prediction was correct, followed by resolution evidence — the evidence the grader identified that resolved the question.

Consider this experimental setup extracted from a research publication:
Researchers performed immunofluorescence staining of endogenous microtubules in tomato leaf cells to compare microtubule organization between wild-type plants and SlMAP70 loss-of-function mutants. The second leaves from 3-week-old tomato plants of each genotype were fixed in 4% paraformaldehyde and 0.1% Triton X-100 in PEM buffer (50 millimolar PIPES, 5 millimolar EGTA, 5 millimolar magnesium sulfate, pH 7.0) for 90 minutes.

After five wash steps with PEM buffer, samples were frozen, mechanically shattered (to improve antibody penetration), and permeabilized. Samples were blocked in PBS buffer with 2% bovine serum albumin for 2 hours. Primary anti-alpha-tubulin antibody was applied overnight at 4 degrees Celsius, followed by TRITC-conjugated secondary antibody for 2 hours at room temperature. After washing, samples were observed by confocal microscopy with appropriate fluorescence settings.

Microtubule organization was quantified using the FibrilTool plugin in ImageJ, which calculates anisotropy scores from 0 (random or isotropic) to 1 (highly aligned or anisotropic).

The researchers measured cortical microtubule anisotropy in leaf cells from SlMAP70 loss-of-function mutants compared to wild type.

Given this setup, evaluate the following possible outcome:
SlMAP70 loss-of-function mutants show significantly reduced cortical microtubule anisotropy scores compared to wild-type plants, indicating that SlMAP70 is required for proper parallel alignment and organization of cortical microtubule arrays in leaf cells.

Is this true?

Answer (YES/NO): NO